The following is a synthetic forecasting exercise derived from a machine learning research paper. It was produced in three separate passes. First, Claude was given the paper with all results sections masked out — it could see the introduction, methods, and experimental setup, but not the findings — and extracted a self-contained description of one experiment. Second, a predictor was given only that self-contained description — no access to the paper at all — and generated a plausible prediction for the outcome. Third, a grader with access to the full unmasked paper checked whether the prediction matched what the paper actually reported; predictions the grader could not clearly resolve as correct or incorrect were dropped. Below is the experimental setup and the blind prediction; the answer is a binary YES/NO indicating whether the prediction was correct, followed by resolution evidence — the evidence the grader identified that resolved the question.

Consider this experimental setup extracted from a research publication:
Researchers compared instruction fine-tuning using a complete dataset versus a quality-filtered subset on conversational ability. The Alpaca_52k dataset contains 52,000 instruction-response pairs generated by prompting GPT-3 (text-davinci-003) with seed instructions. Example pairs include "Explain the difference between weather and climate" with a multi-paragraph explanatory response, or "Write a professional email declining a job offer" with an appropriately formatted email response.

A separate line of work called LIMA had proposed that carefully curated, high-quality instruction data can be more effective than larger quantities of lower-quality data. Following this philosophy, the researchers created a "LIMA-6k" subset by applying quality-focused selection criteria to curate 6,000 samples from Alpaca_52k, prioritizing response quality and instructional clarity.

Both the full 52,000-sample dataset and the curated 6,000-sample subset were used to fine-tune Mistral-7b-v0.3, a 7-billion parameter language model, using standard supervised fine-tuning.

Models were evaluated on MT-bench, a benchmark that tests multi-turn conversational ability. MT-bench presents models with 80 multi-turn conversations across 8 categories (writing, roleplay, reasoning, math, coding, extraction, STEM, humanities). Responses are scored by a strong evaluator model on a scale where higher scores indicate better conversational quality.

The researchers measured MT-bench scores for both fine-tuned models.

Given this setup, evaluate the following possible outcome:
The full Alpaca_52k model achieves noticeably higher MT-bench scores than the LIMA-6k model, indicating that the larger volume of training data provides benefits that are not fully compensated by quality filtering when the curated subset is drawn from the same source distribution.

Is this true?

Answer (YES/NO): NO